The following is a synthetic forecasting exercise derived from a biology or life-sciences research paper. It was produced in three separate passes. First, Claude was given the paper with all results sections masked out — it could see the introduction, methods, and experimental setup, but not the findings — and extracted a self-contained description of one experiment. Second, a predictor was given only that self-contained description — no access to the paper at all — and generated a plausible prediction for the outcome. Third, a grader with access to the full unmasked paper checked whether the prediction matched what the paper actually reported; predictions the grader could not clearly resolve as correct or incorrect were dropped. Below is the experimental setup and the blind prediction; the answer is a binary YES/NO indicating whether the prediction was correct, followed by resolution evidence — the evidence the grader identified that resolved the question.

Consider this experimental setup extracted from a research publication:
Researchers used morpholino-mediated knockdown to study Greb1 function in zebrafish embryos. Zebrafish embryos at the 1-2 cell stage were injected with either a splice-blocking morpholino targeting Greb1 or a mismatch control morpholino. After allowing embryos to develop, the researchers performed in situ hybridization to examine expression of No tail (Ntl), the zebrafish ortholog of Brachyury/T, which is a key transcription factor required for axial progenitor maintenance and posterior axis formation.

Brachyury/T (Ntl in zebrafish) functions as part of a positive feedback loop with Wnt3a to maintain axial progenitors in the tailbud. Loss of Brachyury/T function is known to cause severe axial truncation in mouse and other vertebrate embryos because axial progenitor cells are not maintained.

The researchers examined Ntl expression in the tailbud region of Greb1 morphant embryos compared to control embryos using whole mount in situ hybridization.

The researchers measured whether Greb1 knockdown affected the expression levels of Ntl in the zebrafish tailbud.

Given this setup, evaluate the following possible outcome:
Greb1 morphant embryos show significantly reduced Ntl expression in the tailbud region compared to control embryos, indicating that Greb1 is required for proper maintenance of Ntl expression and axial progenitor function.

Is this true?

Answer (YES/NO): YES